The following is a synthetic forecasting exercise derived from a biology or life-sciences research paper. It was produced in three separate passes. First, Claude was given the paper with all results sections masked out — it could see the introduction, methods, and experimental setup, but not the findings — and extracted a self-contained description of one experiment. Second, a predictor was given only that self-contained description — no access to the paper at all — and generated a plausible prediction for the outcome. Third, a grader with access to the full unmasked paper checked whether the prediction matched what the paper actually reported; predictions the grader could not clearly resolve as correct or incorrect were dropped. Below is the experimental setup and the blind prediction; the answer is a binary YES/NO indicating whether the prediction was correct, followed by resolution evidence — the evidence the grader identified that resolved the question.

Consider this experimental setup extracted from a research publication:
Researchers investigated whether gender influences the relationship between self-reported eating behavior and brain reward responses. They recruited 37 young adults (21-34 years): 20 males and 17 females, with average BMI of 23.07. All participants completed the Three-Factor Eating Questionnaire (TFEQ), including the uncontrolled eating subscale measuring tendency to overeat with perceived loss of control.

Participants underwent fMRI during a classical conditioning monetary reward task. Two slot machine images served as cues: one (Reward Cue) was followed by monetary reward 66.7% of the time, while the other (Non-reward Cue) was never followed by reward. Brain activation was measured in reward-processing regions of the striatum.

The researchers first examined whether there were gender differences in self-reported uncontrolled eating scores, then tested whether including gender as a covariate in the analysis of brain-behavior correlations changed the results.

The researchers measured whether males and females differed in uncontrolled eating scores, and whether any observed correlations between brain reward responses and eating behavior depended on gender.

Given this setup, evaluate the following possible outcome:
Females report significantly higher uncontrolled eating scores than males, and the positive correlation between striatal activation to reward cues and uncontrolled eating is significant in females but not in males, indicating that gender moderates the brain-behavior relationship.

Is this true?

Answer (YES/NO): NO